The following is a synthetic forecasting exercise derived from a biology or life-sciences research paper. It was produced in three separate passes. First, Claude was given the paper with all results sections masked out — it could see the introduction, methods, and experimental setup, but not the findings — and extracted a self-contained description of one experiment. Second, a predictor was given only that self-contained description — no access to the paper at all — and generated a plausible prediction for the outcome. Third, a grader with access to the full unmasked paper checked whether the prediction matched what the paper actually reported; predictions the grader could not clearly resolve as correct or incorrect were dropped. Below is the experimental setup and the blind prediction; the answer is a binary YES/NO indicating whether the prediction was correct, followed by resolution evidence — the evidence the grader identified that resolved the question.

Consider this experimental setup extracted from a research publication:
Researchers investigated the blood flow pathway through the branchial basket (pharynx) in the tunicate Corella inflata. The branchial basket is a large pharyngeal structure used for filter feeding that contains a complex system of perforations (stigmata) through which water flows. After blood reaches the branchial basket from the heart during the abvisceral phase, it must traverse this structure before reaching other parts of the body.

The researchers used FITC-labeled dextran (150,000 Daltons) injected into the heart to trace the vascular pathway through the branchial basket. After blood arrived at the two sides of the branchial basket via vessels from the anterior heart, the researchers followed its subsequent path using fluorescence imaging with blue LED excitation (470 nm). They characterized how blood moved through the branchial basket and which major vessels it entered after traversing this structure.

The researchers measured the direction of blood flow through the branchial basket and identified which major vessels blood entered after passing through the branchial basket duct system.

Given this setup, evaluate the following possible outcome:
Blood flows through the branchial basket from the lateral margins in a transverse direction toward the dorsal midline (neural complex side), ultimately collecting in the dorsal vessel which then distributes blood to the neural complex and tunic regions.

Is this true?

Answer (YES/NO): NO